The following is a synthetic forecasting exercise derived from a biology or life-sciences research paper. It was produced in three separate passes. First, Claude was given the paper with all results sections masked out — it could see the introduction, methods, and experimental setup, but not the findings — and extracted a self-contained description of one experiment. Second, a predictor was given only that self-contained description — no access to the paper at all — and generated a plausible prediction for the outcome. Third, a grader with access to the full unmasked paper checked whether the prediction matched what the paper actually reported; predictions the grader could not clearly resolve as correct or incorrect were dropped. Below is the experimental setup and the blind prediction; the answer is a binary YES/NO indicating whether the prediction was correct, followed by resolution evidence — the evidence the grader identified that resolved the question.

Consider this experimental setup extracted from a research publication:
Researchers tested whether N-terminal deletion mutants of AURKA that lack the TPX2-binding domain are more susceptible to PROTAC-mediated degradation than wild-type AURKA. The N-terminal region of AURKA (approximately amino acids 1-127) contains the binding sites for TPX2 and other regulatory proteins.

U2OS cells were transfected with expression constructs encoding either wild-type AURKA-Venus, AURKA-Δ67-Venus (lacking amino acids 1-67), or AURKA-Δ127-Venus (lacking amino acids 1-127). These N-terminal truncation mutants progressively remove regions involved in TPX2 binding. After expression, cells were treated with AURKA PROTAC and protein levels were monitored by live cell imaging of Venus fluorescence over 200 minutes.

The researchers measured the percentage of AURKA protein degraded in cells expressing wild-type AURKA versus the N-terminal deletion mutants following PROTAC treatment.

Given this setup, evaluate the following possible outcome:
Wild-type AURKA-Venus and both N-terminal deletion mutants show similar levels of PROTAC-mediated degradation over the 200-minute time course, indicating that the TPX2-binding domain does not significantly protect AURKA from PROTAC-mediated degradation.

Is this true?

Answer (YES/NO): NO